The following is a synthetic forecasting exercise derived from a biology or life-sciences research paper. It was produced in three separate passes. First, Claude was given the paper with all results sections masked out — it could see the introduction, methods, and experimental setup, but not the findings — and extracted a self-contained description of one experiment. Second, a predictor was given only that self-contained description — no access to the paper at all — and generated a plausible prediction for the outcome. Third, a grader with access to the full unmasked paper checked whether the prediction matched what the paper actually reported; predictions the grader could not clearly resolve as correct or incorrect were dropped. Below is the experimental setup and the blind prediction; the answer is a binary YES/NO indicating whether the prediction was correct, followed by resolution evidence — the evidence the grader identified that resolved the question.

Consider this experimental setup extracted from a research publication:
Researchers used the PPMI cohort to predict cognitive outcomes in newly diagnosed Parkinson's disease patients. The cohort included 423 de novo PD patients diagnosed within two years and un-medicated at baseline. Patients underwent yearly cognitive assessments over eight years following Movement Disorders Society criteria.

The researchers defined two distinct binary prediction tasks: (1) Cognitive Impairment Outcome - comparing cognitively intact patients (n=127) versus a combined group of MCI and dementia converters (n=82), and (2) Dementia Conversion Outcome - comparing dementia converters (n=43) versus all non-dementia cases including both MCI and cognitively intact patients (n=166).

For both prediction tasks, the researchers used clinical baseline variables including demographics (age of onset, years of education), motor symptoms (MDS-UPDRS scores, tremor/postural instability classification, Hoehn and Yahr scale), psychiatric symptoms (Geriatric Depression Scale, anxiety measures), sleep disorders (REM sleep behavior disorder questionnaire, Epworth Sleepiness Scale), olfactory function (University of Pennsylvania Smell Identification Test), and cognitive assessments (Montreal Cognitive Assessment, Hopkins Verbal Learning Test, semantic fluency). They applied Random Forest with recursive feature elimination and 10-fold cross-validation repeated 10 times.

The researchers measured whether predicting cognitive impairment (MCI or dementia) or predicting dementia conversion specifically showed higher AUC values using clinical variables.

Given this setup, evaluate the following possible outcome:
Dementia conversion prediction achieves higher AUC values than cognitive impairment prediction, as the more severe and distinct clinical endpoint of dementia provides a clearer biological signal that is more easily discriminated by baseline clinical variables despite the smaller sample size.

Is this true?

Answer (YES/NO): NO